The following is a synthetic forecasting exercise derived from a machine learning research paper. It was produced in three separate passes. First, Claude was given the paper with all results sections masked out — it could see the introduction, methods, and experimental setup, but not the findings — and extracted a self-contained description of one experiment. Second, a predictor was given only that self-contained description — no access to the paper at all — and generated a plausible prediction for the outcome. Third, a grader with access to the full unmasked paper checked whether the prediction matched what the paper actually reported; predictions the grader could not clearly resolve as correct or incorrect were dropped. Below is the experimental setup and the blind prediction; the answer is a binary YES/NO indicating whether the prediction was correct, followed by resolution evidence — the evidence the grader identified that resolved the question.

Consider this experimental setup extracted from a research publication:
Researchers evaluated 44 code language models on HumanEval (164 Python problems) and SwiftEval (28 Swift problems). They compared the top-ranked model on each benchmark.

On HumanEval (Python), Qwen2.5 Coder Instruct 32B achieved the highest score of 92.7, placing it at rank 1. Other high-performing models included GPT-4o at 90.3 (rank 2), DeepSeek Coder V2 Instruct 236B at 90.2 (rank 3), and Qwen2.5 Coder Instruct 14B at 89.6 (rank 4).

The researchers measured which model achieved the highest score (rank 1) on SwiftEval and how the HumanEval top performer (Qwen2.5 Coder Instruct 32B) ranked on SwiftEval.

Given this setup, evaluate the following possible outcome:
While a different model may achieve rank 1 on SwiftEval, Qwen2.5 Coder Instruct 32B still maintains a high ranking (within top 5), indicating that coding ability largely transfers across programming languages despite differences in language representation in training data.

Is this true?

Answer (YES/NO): NO